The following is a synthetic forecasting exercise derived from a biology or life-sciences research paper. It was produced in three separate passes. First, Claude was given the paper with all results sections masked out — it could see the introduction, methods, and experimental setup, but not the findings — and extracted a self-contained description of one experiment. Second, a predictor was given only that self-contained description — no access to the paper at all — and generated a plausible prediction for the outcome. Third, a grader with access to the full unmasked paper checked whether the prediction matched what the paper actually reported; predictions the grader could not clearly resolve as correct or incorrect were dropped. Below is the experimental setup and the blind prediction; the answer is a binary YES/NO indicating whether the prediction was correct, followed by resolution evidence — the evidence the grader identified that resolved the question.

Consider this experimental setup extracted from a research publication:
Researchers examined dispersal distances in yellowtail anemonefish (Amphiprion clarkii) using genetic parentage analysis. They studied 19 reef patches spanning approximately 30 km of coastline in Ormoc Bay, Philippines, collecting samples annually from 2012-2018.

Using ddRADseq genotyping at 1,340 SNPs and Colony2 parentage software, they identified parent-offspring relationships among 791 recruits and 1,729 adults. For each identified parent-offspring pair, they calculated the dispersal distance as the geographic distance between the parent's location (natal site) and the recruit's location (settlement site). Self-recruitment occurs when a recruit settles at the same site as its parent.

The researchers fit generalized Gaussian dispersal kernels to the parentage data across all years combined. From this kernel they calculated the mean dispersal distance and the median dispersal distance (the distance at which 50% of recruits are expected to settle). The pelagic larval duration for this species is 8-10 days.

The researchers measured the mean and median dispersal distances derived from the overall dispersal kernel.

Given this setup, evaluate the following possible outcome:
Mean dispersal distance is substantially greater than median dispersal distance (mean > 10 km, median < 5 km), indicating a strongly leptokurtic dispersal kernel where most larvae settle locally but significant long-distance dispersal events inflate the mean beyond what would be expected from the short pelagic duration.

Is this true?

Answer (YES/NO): NO